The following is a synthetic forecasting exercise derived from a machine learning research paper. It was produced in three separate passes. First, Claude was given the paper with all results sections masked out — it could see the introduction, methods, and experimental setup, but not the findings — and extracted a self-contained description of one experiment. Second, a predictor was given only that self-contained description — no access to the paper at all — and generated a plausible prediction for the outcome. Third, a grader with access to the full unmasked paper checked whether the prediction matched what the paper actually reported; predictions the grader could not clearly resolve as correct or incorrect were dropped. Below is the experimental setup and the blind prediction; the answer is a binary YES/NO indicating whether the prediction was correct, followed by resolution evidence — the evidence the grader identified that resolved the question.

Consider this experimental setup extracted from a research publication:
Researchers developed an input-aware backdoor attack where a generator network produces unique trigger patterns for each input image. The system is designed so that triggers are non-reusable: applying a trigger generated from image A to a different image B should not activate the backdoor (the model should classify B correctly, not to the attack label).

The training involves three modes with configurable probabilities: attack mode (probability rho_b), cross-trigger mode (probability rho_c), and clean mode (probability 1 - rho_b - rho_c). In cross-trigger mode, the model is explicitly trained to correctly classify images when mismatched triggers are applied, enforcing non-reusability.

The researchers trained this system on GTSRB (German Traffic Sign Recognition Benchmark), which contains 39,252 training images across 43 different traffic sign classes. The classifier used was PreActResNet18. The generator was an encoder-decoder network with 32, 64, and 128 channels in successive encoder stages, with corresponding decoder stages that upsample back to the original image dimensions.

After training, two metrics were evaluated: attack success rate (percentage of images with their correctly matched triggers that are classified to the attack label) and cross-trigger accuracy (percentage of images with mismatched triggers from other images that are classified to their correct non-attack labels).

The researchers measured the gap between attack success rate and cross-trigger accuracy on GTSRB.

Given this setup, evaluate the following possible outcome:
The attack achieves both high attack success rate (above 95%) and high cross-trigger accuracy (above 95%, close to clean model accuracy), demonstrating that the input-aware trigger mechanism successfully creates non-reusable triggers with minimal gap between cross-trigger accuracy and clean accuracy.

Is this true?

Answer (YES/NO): YES